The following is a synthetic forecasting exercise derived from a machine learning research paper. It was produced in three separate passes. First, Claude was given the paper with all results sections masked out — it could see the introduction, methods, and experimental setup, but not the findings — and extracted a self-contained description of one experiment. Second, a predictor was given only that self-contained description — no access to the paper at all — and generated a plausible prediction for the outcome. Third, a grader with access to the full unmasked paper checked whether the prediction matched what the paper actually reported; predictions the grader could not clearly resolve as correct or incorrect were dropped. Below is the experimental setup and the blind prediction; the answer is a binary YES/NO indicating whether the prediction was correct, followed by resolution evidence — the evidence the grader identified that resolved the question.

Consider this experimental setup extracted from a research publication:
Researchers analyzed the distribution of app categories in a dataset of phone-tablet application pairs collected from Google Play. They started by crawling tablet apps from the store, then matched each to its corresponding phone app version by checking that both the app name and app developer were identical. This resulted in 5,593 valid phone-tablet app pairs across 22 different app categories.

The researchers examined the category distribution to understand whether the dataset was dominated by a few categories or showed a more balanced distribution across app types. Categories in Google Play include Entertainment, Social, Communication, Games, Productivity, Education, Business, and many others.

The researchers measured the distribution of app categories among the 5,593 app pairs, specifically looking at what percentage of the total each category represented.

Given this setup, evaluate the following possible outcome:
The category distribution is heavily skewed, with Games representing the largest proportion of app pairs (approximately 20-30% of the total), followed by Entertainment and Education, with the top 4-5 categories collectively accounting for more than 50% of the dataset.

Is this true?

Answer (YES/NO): NO